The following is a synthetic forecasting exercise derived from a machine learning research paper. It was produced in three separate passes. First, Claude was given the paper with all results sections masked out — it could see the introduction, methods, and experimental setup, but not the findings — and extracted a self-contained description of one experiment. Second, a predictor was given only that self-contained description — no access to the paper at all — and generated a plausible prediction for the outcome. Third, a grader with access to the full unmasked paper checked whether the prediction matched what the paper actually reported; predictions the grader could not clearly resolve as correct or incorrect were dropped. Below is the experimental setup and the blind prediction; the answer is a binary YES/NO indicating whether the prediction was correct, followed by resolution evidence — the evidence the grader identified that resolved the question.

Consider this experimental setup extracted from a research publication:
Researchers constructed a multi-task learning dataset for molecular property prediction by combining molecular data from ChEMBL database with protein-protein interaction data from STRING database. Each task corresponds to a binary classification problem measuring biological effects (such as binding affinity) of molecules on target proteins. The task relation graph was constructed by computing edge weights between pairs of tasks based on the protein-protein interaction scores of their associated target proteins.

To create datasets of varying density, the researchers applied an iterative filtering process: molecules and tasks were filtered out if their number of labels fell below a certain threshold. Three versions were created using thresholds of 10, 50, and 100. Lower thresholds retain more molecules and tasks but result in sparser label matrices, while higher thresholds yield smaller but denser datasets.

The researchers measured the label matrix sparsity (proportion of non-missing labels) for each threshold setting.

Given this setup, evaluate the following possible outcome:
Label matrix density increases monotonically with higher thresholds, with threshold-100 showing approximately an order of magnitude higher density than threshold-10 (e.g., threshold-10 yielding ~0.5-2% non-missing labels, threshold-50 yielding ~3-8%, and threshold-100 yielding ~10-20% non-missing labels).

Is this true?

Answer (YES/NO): NO